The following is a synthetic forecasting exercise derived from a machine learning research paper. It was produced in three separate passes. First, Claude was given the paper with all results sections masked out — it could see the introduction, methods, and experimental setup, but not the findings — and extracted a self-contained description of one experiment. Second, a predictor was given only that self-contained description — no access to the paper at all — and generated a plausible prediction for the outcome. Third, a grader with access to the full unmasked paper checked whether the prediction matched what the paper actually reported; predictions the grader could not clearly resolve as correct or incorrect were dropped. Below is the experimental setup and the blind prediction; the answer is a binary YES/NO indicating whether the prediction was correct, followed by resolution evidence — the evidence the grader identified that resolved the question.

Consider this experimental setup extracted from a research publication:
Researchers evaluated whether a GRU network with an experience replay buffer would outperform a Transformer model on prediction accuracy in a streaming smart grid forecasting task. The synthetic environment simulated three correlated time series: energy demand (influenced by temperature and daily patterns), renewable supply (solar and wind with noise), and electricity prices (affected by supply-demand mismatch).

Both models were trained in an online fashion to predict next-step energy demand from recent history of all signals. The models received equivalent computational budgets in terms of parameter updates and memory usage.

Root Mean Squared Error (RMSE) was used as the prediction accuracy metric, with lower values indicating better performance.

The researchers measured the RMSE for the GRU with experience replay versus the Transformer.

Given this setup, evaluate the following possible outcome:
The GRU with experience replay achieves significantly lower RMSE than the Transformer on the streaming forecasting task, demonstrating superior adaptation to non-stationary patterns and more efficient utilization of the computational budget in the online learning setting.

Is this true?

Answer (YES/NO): NO